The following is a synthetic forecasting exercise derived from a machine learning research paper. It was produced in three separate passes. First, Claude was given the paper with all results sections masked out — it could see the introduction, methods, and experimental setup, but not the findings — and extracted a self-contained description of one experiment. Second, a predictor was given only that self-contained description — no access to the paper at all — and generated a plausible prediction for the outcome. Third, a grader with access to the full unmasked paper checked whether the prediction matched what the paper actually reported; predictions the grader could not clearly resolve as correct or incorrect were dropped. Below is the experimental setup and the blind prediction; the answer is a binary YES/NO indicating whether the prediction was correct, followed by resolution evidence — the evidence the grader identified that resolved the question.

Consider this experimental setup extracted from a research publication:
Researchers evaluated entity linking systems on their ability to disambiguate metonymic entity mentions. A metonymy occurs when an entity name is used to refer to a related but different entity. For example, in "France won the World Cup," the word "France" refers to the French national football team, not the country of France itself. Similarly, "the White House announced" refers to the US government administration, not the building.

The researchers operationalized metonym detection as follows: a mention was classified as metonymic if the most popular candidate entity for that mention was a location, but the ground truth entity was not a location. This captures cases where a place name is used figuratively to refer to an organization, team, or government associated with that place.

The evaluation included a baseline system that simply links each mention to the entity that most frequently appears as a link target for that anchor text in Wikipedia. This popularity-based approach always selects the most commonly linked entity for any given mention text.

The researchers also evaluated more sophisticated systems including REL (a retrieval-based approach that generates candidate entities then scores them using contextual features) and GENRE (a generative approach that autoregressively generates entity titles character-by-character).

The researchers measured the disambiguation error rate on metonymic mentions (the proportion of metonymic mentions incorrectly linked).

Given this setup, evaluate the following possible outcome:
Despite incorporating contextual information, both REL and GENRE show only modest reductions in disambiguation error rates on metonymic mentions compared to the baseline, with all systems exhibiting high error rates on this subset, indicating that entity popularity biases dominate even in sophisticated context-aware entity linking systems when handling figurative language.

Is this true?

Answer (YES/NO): NO